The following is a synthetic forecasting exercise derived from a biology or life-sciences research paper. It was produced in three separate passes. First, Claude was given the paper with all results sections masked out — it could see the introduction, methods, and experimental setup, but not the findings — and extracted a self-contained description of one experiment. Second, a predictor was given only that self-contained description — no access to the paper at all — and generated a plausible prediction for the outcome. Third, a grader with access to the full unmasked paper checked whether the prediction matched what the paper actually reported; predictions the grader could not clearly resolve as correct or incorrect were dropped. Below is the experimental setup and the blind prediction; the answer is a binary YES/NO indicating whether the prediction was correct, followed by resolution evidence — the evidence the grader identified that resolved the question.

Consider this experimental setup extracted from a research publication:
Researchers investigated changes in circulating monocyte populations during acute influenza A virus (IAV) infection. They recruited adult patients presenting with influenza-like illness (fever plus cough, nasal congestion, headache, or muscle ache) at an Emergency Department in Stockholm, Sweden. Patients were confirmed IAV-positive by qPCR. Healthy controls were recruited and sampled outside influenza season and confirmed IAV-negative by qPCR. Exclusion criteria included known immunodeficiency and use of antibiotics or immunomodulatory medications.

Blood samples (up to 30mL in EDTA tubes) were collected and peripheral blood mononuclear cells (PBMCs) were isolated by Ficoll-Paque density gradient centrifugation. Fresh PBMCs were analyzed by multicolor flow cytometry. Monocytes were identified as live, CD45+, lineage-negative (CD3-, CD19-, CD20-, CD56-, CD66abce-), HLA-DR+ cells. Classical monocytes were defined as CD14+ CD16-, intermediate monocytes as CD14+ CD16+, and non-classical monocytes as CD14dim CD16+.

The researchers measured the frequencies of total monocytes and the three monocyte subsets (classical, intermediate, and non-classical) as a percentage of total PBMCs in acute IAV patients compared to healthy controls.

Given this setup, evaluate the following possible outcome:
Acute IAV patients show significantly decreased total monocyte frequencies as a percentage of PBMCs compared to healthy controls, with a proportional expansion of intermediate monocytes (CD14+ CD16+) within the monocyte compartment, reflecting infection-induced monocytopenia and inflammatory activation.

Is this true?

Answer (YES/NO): NO